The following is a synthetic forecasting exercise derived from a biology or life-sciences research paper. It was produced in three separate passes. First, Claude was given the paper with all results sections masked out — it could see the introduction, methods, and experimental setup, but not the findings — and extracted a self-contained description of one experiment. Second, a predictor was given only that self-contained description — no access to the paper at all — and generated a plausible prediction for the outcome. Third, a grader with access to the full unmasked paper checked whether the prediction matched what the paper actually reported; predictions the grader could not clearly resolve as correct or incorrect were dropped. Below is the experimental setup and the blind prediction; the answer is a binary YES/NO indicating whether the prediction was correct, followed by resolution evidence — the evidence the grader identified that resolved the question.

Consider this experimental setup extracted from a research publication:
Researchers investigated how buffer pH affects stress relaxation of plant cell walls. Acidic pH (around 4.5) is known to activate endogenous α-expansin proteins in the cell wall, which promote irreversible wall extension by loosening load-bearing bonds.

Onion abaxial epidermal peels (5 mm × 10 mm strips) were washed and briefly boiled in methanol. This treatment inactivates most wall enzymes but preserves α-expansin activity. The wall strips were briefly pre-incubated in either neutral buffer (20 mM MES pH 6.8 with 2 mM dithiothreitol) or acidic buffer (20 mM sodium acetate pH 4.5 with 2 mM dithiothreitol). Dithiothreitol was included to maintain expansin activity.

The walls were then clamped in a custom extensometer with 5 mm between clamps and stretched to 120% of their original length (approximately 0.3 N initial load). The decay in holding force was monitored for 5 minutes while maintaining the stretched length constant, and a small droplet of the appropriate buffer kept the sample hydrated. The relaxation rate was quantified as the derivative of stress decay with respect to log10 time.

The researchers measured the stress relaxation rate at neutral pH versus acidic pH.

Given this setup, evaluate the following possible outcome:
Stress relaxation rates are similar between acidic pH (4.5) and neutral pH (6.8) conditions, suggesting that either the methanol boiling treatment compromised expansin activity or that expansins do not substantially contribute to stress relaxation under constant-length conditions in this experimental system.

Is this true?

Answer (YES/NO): NO